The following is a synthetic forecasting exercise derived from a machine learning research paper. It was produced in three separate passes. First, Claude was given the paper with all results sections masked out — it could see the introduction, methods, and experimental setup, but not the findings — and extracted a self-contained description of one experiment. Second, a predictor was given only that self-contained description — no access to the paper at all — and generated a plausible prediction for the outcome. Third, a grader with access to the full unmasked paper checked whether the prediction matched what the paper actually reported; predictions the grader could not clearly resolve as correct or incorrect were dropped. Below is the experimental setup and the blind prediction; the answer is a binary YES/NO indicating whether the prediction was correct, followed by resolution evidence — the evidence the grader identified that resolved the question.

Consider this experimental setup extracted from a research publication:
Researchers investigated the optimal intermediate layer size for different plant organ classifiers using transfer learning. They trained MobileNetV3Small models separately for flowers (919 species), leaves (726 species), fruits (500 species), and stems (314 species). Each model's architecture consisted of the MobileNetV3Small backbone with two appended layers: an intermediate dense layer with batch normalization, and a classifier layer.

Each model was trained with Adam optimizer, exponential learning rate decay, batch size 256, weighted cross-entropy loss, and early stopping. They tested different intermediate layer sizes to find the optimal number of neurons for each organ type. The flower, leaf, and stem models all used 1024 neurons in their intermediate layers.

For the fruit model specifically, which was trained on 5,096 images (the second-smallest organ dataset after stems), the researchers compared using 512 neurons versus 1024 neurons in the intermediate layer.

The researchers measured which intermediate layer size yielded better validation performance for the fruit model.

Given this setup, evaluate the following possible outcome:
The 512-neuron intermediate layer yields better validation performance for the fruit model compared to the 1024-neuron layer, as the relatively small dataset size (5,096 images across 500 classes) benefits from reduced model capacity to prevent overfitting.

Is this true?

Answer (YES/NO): YES